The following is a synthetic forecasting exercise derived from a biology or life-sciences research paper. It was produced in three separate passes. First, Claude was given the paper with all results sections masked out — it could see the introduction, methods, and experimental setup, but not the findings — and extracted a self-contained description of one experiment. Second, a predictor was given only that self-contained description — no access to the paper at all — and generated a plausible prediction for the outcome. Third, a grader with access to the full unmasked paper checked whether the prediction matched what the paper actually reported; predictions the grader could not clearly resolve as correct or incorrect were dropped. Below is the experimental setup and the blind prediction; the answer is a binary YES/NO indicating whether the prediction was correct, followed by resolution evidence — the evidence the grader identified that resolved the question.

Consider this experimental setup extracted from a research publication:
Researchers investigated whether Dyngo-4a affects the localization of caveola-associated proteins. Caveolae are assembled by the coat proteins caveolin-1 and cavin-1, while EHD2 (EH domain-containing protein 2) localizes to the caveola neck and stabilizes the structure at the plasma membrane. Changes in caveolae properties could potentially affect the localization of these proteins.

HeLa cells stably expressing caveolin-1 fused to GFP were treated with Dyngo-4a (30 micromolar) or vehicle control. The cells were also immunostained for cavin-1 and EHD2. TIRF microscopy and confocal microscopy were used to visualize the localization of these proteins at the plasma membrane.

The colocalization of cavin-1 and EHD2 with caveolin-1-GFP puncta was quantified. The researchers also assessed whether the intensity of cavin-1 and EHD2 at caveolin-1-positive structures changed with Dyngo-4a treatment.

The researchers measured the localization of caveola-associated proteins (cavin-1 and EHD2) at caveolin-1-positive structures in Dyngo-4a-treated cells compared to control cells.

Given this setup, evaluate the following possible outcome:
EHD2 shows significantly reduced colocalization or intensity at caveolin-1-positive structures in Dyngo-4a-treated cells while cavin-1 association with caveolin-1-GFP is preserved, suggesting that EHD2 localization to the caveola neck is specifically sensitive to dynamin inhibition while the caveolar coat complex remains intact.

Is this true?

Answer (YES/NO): NO